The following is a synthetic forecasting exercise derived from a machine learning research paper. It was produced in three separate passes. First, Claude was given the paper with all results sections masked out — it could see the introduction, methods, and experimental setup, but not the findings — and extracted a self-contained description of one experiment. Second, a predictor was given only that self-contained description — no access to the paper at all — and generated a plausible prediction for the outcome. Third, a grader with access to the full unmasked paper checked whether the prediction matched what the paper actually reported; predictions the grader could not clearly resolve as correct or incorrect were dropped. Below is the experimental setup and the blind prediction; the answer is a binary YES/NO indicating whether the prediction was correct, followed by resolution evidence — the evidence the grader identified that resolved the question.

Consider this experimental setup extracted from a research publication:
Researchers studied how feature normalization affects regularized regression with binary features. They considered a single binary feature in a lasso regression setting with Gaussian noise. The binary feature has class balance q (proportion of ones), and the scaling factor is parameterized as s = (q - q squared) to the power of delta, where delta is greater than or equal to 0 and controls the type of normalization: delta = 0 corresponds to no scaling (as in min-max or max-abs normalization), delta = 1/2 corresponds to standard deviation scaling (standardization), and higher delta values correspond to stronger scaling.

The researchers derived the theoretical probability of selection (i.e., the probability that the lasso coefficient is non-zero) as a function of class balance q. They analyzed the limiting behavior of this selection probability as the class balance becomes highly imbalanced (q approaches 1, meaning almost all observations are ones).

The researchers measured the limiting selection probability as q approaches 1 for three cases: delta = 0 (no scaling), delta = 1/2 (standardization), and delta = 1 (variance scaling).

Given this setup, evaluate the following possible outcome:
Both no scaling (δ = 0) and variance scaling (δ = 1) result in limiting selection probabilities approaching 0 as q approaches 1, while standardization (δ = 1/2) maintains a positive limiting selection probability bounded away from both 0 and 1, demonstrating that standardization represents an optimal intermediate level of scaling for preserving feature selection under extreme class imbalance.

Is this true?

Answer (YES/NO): NO